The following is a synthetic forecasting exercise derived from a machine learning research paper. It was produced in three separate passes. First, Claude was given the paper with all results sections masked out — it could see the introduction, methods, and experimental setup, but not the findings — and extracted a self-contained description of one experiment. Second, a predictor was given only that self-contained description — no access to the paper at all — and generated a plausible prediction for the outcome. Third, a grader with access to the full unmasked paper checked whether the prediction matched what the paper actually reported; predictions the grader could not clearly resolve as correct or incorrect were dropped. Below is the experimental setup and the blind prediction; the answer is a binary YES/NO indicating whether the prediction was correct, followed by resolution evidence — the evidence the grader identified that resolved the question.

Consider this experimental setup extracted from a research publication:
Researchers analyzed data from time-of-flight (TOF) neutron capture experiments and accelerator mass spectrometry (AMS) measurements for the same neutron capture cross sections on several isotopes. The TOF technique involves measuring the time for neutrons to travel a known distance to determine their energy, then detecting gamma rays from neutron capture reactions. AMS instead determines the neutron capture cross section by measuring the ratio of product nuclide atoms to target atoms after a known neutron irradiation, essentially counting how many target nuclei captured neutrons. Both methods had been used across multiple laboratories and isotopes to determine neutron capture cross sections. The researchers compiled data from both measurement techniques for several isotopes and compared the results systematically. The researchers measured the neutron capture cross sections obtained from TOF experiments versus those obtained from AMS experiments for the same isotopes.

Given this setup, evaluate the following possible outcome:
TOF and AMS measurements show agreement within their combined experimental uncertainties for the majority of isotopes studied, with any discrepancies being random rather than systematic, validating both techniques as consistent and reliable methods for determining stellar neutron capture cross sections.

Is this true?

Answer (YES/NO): NO